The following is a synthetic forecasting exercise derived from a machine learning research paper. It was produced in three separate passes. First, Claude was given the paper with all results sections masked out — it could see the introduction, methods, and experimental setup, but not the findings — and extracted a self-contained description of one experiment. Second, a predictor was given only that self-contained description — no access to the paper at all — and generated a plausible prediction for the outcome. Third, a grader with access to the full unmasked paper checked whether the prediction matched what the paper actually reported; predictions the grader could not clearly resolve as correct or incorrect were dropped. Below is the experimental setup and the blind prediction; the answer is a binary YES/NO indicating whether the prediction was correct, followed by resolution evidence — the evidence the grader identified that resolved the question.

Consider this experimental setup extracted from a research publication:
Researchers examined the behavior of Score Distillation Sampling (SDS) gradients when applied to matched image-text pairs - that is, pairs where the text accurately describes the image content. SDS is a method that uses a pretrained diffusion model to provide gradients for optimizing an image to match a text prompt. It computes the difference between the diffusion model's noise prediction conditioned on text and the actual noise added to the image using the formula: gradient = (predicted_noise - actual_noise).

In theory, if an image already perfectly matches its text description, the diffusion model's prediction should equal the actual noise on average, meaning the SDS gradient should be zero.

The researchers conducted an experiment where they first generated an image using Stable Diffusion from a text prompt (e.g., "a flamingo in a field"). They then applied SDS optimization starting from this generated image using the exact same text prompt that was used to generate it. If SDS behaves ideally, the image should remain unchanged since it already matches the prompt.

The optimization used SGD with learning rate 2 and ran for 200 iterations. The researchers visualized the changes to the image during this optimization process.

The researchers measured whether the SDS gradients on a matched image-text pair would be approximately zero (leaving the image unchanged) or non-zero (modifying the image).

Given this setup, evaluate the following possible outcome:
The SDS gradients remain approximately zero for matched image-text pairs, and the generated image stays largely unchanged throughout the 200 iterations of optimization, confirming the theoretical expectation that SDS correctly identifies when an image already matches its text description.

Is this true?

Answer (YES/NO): NO